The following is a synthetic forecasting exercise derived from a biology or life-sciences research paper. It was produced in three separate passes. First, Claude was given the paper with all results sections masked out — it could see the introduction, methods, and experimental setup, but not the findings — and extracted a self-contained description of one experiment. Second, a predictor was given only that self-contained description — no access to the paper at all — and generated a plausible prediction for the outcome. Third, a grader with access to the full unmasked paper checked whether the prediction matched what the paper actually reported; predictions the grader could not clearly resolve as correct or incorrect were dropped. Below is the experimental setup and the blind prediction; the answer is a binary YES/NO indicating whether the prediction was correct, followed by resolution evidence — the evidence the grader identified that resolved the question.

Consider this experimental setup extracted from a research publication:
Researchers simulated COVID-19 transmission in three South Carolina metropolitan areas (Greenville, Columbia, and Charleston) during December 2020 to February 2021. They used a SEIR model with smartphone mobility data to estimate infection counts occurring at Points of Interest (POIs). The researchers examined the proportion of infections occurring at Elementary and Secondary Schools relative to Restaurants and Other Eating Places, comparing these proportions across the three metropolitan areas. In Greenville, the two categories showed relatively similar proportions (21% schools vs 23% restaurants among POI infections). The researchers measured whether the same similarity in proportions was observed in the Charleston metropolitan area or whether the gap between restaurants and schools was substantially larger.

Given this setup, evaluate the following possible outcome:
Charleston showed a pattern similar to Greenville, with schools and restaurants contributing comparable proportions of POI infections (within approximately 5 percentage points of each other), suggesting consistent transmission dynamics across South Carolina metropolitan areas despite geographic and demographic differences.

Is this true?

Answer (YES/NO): NO